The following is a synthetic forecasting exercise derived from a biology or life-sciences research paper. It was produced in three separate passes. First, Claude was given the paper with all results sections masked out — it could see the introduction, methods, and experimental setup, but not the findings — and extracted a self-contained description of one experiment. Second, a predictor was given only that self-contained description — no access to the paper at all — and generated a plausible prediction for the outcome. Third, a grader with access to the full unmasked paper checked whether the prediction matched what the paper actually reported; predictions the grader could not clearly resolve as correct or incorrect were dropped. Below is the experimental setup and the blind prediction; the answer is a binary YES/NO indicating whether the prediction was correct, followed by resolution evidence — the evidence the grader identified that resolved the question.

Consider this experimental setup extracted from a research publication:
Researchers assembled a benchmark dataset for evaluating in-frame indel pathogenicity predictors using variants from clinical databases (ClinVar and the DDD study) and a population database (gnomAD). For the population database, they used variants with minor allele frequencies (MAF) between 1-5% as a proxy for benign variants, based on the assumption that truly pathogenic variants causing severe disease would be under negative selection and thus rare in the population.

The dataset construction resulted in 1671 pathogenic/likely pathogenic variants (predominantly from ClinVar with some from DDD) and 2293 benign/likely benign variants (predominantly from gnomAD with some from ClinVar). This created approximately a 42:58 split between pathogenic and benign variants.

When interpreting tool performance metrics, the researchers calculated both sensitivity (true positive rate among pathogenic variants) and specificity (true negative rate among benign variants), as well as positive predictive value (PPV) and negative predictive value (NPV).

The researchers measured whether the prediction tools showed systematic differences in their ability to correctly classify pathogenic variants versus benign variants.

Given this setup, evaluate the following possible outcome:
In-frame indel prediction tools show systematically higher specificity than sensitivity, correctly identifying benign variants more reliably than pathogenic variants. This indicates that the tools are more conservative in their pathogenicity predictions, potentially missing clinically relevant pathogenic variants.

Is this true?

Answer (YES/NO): NO